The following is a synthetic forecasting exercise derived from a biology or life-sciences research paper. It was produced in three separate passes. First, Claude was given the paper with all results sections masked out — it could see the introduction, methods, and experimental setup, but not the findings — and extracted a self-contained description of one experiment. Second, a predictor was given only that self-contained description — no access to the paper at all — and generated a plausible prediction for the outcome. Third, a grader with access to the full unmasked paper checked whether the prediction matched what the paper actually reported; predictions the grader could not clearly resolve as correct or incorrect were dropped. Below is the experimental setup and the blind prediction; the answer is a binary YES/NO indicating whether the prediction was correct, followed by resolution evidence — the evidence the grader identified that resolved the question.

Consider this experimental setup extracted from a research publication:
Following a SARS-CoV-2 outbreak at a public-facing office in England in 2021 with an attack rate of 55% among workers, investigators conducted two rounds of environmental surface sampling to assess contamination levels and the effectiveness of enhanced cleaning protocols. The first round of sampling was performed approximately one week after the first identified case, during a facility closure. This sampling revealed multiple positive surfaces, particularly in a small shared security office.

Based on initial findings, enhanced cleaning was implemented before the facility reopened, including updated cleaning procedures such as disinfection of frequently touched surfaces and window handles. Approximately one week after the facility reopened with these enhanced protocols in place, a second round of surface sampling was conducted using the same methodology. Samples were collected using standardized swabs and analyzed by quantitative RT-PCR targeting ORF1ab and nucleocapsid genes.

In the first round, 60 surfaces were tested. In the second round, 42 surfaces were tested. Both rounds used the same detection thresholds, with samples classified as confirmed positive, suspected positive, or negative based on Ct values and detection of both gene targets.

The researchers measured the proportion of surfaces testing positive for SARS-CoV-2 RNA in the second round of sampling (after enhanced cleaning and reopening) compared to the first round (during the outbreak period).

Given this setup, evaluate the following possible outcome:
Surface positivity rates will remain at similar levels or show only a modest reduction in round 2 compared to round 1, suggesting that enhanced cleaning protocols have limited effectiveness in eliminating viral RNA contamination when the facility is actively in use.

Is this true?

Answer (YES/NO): NO